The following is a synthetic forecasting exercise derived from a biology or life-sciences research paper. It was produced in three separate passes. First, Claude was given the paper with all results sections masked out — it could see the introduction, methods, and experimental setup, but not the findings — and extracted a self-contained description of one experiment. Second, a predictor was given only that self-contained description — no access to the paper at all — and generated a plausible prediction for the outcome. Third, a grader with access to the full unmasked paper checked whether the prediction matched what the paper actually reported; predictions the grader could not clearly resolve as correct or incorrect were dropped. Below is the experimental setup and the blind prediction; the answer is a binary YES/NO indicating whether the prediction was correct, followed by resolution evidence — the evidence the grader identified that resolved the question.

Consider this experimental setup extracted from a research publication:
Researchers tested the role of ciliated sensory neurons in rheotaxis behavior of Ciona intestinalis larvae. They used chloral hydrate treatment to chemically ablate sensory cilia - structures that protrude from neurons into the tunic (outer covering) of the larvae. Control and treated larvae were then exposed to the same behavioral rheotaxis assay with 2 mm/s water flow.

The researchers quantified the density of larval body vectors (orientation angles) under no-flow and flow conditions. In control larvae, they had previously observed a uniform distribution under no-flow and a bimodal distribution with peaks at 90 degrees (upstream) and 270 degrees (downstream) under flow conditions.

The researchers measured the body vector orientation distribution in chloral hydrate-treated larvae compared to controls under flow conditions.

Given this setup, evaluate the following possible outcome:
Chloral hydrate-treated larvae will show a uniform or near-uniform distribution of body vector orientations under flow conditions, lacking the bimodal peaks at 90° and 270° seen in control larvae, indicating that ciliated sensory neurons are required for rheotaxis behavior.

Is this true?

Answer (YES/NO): NO